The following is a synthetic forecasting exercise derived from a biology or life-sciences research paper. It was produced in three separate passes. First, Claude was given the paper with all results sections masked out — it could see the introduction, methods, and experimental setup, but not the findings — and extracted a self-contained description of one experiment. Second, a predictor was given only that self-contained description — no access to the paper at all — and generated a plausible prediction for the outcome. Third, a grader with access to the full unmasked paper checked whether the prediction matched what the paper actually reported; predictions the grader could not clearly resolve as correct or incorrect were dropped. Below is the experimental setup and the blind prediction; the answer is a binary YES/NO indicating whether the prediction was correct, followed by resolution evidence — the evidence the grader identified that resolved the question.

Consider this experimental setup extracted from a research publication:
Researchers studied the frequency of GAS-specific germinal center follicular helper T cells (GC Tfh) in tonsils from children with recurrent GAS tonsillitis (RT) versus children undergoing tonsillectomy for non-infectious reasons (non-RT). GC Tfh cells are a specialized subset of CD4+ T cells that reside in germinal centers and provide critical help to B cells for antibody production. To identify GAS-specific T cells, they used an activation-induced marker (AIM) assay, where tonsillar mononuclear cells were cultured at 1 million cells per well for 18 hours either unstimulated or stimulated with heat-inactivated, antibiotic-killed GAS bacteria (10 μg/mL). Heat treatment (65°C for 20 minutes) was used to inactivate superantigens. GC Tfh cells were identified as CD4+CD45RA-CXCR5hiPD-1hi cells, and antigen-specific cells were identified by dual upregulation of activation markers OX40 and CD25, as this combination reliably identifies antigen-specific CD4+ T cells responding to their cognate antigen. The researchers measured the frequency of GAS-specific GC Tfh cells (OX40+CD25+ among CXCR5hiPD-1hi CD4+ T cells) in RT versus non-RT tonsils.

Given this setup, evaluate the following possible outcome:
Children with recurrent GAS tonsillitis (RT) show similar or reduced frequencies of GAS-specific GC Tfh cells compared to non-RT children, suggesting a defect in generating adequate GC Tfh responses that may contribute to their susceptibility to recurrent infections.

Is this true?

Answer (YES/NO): YES